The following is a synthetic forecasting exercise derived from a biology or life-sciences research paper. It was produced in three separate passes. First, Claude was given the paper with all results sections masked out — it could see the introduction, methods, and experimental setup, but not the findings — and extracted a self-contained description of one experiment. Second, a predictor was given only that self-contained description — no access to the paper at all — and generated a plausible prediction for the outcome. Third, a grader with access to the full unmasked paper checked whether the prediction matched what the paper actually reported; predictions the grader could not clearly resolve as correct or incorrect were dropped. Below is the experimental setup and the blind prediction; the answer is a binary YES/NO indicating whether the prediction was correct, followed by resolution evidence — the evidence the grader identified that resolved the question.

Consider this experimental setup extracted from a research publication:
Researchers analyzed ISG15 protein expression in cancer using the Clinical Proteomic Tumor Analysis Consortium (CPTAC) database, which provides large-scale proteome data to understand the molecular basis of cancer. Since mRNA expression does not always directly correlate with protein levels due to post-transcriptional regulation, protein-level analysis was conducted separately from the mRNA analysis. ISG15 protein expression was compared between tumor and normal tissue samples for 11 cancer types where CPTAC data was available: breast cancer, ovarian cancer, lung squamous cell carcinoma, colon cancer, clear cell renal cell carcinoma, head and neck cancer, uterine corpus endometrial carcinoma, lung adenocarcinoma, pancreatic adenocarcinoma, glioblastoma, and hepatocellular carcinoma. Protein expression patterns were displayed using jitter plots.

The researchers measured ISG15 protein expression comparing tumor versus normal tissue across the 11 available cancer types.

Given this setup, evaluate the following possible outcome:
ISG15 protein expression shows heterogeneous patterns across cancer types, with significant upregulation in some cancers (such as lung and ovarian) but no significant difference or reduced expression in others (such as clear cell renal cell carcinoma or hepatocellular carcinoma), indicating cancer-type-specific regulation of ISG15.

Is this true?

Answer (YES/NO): NO